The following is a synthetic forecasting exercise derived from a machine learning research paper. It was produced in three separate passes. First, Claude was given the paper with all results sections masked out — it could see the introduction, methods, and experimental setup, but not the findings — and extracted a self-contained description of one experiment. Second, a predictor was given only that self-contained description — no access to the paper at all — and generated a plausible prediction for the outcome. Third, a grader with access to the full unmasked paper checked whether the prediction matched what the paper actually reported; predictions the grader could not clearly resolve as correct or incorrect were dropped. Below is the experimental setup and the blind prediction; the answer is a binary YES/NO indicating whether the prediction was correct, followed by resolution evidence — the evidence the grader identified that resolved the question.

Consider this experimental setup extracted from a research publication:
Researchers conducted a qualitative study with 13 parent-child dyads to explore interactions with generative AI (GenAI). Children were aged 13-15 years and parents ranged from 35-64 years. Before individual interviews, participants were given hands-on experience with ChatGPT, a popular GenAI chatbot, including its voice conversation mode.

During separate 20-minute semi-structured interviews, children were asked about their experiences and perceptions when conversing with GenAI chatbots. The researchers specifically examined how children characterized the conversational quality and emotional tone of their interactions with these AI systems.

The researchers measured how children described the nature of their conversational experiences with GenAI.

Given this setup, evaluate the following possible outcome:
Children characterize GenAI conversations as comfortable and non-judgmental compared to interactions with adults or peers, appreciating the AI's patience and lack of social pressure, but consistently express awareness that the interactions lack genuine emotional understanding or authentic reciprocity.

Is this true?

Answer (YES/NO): NO